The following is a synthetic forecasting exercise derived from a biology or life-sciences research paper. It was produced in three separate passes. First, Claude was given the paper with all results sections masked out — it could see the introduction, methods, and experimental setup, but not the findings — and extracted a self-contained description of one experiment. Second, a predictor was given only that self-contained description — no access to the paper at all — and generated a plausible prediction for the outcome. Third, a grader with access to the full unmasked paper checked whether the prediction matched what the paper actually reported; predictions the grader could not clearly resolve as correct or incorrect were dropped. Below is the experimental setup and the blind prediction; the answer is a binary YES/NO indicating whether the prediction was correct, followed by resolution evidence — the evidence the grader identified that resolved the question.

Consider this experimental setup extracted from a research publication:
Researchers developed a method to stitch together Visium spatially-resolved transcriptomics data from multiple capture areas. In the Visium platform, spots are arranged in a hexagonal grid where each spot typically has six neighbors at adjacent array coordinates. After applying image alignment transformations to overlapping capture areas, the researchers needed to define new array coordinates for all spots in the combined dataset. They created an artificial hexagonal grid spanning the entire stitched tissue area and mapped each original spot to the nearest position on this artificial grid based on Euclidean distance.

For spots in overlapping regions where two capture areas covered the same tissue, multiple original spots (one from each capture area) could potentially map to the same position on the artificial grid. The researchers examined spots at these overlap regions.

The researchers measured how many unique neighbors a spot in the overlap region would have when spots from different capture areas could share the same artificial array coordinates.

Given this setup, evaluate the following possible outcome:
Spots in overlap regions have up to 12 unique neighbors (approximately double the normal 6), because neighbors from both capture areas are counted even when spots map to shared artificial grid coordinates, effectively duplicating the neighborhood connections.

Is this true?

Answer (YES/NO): YES